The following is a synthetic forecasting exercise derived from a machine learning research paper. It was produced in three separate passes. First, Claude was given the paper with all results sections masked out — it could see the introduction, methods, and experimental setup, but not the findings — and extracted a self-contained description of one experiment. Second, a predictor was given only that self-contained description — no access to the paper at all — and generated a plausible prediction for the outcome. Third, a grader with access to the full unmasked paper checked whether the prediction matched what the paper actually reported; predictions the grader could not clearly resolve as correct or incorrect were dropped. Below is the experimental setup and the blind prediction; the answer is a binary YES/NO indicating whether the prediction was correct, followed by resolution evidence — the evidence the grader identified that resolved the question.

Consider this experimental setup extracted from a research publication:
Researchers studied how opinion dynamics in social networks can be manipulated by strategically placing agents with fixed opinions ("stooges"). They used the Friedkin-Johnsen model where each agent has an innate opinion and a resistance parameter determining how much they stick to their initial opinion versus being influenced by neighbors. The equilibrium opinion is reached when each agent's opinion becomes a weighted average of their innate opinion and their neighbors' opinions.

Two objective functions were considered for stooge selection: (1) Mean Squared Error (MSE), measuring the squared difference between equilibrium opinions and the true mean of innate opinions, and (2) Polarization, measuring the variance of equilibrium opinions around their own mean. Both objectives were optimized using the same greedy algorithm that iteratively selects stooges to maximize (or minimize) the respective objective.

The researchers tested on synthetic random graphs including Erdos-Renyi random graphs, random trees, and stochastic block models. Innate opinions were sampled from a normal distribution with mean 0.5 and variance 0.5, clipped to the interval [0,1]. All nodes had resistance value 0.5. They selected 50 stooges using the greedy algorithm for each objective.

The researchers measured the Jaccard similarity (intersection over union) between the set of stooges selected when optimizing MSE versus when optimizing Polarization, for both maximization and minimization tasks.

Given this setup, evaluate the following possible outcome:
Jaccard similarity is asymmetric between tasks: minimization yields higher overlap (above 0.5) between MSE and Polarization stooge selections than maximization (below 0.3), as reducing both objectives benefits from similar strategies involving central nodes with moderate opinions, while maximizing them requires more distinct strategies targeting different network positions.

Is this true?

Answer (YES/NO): NO